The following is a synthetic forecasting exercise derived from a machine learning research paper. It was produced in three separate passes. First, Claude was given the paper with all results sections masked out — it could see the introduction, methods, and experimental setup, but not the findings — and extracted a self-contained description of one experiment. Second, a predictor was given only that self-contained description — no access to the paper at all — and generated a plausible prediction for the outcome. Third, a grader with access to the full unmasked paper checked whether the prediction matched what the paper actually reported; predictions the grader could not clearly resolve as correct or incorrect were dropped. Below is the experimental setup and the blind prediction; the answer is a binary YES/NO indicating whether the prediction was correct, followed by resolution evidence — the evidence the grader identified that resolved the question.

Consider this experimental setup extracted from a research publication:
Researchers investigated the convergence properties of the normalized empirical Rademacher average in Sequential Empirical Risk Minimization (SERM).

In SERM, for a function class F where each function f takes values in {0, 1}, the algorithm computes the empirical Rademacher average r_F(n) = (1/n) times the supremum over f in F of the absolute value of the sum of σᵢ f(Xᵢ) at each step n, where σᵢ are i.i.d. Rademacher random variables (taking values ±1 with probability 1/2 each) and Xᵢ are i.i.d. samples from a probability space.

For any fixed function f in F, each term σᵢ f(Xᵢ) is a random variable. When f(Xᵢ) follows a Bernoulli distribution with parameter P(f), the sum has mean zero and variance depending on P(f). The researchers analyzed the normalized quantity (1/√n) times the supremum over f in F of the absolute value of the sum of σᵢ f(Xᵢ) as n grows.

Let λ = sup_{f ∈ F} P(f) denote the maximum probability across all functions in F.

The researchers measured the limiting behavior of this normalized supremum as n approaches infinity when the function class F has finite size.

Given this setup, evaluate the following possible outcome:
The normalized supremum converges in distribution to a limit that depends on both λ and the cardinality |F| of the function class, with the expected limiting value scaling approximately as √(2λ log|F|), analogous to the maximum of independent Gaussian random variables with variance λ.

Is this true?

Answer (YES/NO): NO